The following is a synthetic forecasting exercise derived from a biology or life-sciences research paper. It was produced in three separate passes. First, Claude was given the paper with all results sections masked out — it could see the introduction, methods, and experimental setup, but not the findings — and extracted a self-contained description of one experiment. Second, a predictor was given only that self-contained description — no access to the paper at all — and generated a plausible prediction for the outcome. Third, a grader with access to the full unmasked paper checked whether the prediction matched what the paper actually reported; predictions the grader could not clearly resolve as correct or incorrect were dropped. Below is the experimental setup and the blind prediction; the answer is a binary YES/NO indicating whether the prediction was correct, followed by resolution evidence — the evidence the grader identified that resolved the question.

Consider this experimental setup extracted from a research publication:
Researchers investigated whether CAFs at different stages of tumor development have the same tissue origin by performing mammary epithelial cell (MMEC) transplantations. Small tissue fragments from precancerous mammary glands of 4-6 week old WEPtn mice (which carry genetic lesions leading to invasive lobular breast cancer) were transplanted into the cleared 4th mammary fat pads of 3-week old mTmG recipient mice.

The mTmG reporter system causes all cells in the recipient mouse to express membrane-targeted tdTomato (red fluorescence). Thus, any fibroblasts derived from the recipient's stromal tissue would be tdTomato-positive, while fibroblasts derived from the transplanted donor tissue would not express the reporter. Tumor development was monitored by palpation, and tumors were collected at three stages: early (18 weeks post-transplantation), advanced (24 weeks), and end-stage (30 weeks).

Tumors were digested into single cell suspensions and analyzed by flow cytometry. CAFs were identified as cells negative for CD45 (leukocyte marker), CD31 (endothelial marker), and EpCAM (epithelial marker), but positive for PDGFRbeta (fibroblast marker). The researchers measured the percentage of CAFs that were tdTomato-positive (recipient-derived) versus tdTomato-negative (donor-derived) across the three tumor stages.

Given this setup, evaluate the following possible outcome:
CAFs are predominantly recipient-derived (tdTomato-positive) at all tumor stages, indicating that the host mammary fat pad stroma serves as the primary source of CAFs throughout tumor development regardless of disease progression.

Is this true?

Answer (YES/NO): YES